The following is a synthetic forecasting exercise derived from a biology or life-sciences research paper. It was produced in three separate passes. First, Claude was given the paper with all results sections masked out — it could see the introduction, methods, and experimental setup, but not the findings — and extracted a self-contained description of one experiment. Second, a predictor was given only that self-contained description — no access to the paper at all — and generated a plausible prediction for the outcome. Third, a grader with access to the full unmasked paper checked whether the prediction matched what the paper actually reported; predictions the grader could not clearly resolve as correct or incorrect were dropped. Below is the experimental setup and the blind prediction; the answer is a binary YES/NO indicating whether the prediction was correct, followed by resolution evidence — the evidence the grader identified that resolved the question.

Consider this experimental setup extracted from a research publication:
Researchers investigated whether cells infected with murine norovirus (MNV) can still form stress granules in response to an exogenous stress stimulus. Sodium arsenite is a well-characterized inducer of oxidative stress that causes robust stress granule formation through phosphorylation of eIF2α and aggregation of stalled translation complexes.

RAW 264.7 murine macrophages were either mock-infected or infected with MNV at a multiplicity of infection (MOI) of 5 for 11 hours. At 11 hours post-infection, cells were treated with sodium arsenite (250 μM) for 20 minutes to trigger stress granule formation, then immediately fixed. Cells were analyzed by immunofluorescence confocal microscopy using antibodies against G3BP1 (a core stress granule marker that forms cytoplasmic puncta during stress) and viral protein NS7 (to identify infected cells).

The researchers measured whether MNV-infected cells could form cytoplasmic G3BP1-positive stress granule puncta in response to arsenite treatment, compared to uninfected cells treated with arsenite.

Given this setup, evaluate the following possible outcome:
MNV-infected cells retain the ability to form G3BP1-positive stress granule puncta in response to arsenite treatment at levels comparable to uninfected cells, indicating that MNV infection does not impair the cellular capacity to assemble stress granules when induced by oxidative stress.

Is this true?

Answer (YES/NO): NO